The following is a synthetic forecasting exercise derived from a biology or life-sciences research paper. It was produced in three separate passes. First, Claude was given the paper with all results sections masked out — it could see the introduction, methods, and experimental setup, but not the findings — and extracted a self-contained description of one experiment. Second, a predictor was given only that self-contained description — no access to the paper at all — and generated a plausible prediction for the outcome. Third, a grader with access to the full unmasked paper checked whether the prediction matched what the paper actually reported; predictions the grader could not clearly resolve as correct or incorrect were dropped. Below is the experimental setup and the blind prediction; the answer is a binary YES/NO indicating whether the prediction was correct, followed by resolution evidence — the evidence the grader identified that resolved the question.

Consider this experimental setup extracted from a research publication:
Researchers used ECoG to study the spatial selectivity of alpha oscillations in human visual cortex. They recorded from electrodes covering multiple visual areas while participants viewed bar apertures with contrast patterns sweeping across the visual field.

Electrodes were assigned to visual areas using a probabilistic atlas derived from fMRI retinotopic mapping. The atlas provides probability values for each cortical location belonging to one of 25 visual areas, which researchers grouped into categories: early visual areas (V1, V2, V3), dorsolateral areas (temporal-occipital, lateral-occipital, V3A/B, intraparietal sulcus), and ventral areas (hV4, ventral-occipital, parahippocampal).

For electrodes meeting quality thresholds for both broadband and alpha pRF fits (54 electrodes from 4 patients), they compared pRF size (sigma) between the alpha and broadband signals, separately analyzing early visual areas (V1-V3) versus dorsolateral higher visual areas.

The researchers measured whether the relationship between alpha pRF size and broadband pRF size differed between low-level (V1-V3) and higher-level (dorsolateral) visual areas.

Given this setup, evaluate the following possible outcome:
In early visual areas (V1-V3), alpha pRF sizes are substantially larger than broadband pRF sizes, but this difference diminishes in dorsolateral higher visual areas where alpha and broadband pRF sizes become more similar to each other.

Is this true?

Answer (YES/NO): NO